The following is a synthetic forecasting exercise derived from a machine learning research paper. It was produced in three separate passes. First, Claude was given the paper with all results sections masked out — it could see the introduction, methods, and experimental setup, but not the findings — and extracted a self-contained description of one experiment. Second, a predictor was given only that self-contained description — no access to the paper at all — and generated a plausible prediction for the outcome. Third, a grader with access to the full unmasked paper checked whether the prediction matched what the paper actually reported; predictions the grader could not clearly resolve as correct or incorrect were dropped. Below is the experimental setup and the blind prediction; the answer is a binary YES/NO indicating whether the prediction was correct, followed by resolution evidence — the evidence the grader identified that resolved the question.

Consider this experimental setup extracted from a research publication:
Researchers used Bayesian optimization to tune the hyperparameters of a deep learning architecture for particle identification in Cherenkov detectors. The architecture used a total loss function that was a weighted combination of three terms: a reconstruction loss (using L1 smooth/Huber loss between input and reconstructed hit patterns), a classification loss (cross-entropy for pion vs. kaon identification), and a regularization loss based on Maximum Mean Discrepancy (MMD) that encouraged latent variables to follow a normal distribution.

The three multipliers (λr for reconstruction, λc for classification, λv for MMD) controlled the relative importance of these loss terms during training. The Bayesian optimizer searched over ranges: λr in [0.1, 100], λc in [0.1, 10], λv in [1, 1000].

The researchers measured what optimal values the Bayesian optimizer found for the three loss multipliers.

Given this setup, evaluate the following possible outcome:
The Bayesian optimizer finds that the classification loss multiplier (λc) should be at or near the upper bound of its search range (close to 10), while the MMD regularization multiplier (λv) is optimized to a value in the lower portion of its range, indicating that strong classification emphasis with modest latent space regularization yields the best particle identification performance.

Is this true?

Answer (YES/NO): NO